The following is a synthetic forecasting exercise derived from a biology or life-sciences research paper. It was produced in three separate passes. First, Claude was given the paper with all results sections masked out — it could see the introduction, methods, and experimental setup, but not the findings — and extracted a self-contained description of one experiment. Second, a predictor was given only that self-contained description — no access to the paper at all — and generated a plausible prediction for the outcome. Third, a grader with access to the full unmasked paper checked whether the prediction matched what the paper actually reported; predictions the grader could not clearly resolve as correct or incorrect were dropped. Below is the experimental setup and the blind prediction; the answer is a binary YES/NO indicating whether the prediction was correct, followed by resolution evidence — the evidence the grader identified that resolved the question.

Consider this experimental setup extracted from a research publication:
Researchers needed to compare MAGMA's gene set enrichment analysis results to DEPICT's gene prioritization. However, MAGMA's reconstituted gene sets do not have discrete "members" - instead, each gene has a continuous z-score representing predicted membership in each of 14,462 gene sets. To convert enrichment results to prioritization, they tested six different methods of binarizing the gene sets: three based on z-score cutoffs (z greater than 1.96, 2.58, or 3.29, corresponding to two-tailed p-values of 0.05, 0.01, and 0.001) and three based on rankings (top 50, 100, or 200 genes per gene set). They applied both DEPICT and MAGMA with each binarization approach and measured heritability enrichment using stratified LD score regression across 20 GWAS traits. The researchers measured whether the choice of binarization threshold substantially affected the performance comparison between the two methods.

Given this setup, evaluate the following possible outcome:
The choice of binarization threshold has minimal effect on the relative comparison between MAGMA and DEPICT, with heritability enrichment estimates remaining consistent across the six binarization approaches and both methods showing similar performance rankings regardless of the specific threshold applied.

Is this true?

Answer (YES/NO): NO